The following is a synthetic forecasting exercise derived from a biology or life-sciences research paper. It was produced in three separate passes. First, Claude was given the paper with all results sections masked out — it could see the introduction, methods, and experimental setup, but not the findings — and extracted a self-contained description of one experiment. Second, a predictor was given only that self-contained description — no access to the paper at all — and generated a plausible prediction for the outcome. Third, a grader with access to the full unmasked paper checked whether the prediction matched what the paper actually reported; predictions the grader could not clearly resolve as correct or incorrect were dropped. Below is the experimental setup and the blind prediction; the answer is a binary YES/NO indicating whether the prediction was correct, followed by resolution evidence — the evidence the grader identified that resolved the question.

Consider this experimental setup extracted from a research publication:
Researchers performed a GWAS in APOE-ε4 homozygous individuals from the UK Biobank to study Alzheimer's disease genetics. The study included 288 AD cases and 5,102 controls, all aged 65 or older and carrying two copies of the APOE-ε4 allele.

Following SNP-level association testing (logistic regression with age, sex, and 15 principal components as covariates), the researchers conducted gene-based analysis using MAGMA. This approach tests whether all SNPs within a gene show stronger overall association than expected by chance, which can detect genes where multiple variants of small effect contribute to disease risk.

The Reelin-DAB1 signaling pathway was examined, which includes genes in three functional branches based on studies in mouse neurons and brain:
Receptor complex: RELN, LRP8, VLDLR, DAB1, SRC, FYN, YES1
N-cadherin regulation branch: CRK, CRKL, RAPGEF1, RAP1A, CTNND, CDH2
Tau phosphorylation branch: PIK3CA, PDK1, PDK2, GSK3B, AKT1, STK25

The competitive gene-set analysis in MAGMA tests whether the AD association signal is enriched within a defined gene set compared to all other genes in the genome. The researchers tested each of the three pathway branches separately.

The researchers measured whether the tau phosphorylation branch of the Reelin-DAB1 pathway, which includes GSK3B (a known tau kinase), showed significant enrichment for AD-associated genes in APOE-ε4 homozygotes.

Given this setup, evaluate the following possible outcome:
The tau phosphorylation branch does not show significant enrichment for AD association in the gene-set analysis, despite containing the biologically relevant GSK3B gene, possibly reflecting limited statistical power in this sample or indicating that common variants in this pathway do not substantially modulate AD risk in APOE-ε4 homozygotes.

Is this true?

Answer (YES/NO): YES